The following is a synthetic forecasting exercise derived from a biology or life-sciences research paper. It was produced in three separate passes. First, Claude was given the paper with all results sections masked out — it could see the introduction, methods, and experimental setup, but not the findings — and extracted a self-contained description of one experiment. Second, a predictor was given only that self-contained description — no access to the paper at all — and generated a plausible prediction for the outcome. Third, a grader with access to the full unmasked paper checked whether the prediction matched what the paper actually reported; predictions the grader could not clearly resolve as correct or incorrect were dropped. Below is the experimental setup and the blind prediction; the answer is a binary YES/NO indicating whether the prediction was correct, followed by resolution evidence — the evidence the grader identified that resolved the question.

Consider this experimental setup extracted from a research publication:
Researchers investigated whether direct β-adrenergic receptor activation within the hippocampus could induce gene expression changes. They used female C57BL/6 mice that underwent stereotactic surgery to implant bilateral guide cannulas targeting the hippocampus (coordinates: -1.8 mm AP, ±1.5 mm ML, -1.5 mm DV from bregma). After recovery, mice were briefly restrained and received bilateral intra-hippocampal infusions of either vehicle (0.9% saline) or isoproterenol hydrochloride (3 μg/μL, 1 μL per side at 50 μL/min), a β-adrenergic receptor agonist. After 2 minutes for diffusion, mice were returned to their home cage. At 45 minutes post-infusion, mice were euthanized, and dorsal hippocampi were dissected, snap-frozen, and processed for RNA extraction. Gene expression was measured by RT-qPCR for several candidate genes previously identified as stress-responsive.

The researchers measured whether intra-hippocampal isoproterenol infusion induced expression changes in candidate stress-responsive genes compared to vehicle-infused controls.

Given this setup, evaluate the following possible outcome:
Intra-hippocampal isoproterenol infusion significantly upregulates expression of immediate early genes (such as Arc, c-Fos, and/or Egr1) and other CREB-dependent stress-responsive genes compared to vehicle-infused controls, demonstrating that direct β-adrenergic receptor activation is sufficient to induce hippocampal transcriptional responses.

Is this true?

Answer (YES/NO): NO